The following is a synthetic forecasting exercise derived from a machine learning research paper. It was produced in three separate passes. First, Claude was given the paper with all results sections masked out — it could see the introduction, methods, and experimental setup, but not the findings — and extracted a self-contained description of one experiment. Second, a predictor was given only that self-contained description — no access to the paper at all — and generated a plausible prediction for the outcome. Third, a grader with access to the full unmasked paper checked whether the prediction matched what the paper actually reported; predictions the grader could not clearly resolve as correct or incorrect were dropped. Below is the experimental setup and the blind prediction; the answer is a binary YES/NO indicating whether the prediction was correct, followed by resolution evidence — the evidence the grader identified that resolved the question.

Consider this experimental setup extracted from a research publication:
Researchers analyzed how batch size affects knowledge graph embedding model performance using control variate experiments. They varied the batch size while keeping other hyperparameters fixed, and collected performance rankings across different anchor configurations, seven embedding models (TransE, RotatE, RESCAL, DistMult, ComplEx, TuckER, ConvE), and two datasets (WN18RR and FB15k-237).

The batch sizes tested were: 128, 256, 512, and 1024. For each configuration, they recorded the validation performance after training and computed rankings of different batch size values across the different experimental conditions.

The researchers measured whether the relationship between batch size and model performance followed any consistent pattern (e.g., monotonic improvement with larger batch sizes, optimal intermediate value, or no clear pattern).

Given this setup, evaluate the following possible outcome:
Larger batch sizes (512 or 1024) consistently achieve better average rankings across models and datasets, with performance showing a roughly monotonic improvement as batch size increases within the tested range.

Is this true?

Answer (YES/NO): YES